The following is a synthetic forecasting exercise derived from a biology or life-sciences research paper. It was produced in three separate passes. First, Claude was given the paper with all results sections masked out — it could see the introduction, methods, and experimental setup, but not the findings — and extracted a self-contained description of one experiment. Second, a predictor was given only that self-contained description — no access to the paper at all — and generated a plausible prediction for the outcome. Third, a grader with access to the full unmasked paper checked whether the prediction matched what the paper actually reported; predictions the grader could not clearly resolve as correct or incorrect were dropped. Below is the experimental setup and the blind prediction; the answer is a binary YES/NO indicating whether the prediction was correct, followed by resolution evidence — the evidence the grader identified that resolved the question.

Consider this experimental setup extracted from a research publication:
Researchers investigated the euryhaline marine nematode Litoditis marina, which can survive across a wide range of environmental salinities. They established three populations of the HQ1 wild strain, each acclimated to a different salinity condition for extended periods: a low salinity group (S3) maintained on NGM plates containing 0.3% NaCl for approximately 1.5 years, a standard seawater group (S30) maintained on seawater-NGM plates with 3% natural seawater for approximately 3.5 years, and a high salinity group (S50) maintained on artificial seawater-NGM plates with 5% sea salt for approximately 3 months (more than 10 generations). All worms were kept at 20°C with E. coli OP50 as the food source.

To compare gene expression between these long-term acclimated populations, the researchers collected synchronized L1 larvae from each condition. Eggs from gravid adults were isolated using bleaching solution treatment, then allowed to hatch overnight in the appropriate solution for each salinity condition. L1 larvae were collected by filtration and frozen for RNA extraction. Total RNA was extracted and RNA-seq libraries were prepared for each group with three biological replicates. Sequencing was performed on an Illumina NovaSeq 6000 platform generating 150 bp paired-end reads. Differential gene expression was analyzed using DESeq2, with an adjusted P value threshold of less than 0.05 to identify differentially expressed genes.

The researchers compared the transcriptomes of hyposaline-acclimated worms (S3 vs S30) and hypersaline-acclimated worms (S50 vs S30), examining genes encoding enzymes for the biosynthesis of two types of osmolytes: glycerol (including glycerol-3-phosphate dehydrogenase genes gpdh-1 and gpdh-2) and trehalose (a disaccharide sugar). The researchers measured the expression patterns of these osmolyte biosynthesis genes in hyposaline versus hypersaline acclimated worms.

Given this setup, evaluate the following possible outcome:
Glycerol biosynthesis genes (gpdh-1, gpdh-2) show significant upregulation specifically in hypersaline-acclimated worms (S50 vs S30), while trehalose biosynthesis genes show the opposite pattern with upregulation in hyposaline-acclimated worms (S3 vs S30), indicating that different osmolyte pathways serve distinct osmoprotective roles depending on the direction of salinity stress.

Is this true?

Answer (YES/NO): YES